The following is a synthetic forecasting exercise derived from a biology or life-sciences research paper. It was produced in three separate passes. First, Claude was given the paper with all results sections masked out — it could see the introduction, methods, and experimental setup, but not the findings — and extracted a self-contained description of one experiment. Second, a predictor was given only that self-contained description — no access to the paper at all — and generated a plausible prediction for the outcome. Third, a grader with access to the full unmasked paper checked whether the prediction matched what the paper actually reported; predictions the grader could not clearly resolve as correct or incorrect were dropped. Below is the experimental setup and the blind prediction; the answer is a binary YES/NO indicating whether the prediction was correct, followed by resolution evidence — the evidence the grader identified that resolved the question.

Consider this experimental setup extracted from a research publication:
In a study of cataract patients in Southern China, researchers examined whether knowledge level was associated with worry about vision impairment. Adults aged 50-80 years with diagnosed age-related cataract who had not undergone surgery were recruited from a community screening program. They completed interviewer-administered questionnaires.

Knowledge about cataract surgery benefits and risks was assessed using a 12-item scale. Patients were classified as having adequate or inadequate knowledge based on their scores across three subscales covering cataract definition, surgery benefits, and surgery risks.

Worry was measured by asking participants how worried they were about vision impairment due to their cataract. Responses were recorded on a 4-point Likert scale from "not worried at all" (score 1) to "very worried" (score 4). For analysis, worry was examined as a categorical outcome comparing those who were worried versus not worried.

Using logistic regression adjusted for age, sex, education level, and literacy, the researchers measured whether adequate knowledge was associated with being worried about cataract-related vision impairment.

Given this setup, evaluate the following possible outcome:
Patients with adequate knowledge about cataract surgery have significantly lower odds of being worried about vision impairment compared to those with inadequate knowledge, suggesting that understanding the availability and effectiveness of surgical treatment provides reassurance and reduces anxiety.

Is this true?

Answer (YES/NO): YES